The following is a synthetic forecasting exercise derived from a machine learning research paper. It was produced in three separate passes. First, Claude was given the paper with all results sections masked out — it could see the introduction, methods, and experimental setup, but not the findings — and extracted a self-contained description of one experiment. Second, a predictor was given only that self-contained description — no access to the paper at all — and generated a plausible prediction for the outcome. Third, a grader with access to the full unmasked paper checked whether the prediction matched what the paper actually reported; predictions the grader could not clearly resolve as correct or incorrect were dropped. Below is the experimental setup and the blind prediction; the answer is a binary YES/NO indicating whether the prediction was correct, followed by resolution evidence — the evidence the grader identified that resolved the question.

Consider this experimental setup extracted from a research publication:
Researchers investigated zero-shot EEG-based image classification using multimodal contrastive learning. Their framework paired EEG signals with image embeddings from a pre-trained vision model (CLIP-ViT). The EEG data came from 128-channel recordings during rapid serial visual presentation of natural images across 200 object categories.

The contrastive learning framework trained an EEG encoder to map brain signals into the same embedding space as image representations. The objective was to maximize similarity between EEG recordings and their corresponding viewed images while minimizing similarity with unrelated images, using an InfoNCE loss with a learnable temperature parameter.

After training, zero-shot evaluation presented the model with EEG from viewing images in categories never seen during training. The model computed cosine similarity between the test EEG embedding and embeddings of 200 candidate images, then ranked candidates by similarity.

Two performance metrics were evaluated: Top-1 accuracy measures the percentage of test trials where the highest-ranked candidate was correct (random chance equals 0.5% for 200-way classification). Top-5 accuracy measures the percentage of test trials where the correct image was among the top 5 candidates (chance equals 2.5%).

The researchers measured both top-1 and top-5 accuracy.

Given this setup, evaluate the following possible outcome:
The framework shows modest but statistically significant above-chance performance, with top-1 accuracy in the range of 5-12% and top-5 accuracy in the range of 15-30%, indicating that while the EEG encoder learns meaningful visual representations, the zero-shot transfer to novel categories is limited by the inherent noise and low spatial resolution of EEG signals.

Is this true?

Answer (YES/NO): NO